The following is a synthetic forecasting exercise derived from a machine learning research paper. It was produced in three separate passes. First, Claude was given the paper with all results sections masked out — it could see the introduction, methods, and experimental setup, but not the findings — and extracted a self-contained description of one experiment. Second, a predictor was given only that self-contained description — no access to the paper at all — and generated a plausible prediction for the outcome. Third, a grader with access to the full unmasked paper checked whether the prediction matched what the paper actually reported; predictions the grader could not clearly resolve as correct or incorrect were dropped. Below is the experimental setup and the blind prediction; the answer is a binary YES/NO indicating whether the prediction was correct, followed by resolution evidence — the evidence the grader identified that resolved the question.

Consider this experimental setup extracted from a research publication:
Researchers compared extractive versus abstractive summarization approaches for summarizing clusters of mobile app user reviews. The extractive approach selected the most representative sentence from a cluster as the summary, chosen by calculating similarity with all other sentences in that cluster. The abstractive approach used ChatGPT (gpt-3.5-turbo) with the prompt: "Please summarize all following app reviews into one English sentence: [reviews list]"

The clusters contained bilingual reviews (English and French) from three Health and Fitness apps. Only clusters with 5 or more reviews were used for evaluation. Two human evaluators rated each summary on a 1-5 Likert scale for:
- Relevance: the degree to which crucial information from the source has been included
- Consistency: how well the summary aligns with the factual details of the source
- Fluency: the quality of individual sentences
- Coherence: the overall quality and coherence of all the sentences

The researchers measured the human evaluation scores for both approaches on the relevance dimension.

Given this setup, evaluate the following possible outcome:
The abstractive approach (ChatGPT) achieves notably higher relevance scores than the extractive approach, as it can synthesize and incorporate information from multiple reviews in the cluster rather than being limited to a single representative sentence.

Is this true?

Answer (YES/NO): YES